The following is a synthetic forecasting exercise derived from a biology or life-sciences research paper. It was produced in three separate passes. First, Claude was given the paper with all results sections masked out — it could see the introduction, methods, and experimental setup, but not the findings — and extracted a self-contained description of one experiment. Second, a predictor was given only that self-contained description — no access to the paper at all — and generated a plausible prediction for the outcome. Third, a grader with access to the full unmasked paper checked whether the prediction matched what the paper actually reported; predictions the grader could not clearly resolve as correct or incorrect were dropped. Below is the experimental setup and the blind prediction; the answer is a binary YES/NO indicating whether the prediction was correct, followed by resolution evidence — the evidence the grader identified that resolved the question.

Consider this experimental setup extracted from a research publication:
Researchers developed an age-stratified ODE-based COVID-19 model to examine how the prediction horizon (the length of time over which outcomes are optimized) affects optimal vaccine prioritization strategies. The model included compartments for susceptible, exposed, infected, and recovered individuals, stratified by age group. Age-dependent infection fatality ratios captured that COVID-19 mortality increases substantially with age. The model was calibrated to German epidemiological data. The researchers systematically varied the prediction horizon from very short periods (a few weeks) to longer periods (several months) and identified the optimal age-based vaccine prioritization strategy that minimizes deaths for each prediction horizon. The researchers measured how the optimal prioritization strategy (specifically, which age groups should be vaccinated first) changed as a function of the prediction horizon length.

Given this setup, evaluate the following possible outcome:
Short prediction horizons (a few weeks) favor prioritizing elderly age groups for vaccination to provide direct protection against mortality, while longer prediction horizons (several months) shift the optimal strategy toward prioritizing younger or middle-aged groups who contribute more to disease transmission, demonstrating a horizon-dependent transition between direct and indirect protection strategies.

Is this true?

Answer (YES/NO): YES